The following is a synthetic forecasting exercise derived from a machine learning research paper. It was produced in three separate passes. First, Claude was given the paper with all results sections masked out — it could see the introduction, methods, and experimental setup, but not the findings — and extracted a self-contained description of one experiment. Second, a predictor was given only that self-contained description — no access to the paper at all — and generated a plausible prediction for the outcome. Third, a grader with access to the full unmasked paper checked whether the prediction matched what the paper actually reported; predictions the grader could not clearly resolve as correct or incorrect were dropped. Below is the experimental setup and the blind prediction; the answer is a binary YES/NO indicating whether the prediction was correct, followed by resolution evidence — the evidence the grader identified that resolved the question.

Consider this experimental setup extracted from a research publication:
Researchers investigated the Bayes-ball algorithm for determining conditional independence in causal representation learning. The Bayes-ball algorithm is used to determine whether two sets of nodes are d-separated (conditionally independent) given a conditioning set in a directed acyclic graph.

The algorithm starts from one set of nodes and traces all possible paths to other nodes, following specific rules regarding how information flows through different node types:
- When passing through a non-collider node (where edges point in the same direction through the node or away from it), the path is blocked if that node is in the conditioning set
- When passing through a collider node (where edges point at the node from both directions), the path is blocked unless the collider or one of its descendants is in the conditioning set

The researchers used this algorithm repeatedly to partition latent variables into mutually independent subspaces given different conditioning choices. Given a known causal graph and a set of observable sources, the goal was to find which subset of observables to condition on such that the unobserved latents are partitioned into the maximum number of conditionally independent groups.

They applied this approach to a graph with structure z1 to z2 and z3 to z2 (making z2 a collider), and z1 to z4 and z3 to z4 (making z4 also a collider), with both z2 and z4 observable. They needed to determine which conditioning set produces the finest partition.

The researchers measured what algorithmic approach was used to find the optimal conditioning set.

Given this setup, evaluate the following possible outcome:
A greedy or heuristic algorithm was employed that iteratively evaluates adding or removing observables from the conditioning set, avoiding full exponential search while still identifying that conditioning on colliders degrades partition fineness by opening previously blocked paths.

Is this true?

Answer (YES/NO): NO